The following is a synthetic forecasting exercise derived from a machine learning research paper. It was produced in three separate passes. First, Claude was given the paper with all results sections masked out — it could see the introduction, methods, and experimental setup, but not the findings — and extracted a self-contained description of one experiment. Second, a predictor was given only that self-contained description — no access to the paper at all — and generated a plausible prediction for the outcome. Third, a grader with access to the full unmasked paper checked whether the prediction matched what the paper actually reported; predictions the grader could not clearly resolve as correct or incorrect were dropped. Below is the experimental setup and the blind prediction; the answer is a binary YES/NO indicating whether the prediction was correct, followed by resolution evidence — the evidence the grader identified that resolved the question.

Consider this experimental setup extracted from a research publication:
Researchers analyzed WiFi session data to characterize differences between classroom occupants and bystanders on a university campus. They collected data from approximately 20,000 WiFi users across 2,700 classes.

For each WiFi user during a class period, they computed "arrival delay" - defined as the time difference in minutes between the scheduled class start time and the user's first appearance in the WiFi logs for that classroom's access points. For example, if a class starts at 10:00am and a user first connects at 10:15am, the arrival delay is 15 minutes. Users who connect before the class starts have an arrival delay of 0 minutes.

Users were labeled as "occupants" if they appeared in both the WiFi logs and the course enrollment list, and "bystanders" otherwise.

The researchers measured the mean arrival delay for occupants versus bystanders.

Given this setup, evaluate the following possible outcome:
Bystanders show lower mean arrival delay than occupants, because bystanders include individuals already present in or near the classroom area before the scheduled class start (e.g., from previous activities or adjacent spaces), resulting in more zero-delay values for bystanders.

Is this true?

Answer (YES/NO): NO